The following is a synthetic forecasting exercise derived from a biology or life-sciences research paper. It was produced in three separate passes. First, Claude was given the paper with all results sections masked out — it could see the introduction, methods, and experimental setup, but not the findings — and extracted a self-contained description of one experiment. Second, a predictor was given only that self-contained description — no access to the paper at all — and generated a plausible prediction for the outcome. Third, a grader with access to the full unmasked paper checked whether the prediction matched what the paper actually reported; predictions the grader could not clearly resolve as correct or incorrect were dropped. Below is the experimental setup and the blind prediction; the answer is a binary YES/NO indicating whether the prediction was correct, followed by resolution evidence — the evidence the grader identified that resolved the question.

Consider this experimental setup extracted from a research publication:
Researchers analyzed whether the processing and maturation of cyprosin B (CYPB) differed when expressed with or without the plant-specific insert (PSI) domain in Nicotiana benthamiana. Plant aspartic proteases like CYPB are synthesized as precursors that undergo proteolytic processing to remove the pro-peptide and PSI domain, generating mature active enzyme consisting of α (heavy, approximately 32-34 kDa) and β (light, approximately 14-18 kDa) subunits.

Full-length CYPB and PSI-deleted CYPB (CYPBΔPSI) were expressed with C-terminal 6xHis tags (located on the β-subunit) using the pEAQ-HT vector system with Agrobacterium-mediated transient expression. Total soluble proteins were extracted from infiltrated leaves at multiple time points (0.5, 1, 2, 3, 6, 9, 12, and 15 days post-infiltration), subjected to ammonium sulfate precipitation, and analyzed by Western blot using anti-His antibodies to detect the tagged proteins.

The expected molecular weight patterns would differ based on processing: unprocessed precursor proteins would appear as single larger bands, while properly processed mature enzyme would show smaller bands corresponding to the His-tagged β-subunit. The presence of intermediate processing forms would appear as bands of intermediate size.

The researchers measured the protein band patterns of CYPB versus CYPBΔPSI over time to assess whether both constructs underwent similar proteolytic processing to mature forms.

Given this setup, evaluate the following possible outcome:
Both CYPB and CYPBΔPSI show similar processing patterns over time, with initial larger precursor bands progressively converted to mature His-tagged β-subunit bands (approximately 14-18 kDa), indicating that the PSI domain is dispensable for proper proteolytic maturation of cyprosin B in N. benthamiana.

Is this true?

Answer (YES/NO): NO